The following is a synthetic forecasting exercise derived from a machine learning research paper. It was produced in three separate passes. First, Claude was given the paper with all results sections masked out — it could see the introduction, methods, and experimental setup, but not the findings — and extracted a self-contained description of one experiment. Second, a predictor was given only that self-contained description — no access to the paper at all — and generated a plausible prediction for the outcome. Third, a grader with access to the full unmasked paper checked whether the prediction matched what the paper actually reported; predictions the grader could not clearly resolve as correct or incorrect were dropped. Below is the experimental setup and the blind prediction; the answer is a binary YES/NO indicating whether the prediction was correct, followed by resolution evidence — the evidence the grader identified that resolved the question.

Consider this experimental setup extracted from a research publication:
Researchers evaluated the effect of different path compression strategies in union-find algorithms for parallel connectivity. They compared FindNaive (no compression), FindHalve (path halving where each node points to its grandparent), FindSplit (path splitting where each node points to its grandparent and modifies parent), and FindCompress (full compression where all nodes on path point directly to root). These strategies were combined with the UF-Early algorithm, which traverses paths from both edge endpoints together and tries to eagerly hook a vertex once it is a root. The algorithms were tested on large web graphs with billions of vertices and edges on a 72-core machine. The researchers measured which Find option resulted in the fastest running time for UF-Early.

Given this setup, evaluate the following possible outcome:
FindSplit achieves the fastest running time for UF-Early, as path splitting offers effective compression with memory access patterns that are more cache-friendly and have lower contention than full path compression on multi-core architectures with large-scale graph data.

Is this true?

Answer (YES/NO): NO